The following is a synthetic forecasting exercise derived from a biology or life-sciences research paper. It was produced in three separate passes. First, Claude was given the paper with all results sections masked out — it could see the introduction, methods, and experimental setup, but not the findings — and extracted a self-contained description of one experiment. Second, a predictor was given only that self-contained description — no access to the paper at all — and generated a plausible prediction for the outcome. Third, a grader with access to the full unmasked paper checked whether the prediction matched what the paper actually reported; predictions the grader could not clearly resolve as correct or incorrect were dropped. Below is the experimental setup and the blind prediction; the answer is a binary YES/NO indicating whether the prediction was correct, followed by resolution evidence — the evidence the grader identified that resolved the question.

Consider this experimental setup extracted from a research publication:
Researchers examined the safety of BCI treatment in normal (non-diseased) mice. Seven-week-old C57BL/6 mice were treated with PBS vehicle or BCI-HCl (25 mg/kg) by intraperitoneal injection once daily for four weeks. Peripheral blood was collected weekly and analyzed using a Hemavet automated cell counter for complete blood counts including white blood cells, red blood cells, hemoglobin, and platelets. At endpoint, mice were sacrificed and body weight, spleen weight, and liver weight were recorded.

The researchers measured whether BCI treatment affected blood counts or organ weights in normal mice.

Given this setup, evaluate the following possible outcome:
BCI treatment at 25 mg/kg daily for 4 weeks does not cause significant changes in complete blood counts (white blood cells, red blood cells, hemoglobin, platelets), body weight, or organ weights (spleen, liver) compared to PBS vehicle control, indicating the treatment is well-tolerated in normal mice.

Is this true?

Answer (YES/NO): YES